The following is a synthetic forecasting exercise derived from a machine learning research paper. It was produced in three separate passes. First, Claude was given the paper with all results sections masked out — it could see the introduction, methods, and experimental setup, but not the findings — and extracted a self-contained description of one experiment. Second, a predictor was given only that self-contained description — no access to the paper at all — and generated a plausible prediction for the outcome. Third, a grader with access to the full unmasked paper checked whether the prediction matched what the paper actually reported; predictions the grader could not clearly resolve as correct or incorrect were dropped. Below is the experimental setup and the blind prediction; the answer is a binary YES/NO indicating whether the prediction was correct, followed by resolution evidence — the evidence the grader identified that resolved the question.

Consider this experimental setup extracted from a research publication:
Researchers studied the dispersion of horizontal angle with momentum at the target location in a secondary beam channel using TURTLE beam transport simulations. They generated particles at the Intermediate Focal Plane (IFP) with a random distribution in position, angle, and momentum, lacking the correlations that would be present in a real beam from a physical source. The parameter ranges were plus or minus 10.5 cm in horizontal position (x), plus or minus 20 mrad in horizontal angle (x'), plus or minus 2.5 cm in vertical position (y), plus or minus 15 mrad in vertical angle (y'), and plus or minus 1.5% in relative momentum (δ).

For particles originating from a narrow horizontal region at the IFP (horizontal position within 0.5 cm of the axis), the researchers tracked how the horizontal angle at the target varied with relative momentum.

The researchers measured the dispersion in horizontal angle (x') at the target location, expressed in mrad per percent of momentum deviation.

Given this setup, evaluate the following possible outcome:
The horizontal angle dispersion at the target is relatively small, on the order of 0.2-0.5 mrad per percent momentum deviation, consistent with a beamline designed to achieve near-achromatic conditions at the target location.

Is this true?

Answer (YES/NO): NO